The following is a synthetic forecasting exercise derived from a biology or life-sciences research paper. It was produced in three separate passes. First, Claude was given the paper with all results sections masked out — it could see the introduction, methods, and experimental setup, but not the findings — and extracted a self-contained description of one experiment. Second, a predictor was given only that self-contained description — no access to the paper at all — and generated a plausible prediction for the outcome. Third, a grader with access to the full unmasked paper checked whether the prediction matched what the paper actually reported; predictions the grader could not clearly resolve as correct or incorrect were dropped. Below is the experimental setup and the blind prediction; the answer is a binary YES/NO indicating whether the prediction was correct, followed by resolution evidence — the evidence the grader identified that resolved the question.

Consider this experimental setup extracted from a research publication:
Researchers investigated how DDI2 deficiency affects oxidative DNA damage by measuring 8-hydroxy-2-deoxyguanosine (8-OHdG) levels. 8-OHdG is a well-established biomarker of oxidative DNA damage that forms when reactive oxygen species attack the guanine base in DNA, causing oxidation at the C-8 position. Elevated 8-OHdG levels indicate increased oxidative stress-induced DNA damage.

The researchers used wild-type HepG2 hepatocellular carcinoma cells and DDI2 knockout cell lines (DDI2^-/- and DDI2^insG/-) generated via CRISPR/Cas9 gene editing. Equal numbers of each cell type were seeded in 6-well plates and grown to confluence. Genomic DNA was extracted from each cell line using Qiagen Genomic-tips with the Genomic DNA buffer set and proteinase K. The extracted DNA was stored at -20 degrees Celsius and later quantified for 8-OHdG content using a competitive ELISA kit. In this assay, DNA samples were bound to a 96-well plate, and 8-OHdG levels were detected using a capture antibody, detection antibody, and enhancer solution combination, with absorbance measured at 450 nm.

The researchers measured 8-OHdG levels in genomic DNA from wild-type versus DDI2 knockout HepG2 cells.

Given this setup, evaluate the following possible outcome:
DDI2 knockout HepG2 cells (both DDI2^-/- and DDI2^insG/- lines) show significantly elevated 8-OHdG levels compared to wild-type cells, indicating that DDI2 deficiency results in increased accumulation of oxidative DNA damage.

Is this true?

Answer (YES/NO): YES